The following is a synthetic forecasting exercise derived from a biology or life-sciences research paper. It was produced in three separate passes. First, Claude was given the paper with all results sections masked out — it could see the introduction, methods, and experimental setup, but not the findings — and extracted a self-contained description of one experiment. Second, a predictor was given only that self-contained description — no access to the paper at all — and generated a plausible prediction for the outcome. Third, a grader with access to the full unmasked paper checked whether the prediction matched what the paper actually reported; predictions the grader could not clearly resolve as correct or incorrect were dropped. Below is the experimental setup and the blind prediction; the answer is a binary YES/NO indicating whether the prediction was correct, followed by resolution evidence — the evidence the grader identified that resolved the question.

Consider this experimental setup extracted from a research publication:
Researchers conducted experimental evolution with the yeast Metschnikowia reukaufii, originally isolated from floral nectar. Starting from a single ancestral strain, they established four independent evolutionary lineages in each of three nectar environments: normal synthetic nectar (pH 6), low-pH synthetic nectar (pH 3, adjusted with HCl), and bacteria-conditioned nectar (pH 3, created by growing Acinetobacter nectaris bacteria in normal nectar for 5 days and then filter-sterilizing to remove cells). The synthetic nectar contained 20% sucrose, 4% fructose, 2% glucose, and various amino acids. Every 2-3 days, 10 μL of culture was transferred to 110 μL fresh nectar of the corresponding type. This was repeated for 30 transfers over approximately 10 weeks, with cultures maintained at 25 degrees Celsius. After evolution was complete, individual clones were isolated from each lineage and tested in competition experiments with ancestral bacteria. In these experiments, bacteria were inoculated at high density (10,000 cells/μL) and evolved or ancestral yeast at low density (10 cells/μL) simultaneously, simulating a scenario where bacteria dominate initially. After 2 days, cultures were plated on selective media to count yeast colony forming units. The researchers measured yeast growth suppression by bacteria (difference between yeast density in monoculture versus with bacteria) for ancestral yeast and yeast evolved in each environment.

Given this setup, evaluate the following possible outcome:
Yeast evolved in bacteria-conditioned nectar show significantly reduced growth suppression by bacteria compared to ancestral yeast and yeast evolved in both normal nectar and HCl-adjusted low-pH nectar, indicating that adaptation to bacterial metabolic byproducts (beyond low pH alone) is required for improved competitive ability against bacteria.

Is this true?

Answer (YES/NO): NO